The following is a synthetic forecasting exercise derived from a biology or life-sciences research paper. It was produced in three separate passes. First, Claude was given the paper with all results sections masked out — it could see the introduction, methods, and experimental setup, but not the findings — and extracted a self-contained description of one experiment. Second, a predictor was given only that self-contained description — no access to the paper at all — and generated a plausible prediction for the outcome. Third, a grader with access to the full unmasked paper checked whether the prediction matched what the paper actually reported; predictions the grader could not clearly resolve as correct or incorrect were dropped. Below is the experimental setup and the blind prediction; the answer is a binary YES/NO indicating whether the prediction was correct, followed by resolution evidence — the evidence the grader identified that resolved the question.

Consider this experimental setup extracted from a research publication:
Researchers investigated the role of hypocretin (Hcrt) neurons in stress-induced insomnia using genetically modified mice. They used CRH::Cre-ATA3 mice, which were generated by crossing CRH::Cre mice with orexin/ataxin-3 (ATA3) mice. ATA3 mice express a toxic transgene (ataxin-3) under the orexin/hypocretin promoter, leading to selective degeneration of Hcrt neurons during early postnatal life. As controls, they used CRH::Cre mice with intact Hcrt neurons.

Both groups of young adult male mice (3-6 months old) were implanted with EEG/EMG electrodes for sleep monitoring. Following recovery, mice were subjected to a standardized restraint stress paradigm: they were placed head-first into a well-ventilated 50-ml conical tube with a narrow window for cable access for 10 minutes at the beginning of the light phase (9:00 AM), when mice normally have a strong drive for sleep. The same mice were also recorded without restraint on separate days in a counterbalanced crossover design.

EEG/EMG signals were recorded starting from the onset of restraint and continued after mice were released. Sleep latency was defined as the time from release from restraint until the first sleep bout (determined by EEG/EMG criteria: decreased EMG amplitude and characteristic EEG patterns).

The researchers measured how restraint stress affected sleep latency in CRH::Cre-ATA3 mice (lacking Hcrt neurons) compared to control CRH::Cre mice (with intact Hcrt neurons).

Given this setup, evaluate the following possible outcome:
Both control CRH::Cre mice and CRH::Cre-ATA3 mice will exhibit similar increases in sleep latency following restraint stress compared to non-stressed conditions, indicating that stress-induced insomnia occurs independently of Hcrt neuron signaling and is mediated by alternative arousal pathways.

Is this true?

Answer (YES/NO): NO